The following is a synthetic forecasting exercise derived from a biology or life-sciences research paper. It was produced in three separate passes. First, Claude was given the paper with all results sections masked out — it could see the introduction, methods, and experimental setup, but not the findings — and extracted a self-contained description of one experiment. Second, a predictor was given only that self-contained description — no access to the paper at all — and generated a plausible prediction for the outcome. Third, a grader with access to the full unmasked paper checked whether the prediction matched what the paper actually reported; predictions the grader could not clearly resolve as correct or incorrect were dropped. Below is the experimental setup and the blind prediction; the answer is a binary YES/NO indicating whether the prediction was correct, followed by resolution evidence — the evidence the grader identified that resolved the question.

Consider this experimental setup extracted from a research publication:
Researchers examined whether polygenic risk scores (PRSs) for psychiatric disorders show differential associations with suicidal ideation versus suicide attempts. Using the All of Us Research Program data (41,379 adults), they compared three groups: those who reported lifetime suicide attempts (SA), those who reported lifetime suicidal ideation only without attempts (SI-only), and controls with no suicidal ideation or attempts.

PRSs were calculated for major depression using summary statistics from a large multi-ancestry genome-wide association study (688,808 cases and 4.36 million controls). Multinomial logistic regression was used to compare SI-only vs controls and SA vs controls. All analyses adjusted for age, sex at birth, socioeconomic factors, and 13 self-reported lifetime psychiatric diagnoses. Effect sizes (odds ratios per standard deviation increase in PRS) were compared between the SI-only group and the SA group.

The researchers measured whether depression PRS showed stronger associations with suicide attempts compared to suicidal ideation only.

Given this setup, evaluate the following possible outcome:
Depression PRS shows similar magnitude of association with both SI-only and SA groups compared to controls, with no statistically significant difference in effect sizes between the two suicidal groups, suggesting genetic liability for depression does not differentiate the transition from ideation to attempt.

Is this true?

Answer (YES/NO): NO